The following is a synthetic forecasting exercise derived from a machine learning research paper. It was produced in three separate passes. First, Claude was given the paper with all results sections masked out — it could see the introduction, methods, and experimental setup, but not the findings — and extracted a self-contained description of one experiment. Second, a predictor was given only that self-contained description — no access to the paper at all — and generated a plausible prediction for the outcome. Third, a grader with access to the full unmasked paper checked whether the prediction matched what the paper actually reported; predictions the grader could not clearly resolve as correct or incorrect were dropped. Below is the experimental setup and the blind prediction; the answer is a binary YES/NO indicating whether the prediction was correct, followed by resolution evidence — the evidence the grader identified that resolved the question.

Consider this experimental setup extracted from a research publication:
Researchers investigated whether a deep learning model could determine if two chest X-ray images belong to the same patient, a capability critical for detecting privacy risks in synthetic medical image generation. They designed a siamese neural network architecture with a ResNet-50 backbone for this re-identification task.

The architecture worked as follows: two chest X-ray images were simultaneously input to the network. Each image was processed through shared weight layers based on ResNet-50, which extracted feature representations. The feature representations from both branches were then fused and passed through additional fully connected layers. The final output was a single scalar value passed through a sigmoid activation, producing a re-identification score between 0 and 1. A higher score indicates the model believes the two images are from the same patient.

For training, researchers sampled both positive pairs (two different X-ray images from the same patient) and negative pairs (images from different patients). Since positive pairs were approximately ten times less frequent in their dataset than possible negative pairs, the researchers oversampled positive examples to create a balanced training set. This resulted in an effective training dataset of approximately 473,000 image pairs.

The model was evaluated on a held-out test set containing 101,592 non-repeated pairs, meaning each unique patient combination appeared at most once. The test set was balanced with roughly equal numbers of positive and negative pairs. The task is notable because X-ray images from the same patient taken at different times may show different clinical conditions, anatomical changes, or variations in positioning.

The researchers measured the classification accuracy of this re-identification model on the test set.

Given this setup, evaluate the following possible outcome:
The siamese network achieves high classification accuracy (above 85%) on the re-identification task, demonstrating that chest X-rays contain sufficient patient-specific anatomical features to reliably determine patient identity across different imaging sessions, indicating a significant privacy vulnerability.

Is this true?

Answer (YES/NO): YES